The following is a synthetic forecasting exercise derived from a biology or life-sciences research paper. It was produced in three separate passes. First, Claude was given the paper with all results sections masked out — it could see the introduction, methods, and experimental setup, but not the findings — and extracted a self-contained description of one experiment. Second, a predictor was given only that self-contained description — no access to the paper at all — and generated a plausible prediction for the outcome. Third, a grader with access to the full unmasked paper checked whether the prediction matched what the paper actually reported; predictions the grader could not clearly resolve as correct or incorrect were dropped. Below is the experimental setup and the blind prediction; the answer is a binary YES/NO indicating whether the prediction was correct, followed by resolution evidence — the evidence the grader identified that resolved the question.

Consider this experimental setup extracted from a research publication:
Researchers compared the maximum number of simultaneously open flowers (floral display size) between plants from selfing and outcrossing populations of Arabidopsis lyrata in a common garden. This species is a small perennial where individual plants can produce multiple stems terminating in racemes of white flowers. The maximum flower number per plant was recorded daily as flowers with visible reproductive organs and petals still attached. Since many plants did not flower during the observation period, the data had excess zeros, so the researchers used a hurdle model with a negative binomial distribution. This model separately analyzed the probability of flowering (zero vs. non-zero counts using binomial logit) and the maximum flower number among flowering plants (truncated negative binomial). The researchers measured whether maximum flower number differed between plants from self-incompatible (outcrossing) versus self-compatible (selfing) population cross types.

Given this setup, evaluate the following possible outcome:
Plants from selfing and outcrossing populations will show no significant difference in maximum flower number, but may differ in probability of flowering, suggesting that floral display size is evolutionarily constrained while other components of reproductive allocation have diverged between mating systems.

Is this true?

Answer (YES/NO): NO